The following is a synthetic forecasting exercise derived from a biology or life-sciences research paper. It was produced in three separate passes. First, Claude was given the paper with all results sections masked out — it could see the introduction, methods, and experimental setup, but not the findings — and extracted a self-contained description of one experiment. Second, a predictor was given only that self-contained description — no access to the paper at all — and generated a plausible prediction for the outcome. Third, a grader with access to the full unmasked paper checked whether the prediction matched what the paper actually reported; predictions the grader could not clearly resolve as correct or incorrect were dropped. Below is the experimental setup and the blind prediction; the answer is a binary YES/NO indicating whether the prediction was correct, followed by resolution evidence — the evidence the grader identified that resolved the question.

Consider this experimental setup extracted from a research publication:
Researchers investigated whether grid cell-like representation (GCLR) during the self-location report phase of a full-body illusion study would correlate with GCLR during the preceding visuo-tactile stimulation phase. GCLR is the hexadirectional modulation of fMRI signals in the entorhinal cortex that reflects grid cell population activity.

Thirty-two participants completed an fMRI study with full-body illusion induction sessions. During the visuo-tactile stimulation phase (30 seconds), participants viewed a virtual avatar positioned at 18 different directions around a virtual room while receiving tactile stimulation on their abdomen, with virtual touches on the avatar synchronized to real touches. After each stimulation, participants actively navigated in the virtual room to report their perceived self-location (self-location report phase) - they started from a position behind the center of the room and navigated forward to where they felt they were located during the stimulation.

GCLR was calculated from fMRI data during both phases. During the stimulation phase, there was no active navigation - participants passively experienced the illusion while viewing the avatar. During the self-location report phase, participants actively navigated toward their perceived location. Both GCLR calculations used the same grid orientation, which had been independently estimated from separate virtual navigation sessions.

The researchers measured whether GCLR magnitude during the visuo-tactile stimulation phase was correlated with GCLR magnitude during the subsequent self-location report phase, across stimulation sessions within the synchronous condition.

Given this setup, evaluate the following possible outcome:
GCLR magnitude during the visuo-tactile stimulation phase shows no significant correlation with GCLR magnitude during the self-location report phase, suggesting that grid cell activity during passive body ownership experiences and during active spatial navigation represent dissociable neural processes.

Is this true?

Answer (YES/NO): NO